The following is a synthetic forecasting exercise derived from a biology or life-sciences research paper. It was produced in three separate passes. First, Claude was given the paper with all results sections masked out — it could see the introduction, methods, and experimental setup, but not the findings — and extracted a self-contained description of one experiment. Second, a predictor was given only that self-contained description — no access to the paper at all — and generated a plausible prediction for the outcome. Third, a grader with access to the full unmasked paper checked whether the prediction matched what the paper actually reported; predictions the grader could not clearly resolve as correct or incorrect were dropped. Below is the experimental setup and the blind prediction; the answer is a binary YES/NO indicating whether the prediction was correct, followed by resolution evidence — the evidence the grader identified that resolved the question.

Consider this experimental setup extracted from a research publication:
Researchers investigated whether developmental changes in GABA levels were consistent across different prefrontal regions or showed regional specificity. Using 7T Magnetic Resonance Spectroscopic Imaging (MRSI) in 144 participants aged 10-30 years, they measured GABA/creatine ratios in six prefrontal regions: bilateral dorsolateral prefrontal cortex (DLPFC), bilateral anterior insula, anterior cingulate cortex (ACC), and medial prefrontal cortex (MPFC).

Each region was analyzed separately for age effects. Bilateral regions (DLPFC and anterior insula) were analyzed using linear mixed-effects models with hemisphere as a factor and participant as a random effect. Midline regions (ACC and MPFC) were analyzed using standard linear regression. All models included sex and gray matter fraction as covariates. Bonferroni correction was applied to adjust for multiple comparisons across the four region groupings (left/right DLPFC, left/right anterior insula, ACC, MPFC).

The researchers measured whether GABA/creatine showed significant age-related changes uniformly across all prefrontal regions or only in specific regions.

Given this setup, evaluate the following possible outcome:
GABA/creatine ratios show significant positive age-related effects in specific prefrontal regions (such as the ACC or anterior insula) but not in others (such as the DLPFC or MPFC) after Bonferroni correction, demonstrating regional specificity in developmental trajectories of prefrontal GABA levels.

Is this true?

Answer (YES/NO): NO